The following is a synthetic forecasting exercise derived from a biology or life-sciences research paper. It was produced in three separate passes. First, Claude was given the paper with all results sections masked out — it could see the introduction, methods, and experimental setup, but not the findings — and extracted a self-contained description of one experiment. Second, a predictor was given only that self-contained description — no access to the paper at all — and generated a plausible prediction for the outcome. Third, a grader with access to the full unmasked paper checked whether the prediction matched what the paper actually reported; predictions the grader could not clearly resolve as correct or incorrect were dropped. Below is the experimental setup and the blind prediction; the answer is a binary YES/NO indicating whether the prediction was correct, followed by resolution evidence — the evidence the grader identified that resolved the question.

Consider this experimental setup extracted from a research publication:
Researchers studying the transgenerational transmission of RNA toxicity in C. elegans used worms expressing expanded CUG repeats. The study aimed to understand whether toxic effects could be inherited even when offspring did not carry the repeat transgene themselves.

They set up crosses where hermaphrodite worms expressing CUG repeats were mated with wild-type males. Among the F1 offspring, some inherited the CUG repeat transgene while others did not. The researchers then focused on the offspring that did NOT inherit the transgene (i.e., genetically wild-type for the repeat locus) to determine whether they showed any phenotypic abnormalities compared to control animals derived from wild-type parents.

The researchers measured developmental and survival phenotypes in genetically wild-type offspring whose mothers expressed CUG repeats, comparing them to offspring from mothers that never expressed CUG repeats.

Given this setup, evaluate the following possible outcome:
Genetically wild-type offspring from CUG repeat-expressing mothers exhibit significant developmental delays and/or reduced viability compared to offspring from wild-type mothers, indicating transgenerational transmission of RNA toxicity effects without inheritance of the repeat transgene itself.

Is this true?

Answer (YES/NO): YES